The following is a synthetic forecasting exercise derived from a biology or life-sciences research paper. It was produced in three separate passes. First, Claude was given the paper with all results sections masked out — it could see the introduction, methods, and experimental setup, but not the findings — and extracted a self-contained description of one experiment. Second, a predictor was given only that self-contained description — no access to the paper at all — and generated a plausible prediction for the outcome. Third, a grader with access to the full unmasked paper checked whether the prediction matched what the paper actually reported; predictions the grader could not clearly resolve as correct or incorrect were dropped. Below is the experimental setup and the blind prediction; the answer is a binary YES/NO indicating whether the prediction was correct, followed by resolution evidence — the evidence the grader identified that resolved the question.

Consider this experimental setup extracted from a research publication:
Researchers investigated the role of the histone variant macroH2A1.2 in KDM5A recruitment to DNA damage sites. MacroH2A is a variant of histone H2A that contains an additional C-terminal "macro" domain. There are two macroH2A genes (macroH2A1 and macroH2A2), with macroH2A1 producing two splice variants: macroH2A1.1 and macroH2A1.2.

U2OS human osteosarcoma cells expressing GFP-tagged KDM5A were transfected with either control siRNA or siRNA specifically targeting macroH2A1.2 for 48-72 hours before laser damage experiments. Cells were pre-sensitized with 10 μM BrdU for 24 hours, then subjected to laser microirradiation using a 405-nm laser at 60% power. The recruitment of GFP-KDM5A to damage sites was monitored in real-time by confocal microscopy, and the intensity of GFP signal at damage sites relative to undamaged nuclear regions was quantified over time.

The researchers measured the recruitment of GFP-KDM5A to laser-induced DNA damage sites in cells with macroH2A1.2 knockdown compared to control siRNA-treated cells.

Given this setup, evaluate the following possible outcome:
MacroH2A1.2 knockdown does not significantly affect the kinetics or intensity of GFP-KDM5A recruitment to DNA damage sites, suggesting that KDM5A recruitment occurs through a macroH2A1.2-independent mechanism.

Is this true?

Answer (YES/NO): NO